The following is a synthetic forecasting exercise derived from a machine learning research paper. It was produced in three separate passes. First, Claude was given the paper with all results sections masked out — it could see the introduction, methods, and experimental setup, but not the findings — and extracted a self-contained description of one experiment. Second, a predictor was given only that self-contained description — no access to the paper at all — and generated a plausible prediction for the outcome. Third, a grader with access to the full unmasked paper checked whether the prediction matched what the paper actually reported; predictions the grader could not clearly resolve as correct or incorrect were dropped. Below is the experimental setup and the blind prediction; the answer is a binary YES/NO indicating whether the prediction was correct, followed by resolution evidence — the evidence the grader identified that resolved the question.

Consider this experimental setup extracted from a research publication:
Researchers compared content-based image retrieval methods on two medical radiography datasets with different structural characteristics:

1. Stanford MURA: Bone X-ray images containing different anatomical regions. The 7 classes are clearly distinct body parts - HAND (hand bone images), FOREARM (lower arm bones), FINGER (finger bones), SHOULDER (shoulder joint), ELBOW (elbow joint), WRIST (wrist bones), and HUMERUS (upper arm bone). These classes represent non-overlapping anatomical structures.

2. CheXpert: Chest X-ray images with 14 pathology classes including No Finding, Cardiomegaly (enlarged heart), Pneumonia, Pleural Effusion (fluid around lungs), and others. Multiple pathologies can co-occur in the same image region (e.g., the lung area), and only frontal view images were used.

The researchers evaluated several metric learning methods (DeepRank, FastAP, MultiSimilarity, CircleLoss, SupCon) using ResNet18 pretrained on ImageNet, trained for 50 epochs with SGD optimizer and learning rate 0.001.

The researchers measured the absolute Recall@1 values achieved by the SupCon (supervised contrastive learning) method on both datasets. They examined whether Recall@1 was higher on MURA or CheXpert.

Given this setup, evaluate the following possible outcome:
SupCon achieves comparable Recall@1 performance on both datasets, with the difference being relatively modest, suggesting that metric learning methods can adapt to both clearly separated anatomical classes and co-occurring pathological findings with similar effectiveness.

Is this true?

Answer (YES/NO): NO